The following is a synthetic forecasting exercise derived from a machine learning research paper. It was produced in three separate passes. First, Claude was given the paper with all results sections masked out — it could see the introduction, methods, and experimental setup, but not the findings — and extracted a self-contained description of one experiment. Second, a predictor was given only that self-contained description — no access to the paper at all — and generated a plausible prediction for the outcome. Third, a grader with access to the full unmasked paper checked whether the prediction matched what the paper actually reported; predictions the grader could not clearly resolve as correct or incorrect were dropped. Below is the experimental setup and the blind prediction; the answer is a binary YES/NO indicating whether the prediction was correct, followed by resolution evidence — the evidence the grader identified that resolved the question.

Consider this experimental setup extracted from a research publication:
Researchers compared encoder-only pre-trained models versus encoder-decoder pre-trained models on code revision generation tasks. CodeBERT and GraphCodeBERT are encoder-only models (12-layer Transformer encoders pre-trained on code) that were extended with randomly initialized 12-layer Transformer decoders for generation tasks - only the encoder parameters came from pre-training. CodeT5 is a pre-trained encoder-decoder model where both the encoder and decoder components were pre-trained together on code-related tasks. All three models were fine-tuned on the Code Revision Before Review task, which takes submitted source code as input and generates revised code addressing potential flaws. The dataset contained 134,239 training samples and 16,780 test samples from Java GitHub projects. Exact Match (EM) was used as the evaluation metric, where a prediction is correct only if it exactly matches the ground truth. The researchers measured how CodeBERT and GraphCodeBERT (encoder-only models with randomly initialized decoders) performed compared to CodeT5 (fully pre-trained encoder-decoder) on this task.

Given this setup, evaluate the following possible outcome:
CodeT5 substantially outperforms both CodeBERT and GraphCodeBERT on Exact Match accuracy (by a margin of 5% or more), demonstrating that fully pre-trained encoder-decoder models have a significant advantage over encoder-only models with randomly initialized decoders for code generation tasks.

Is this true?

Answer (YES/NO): NO